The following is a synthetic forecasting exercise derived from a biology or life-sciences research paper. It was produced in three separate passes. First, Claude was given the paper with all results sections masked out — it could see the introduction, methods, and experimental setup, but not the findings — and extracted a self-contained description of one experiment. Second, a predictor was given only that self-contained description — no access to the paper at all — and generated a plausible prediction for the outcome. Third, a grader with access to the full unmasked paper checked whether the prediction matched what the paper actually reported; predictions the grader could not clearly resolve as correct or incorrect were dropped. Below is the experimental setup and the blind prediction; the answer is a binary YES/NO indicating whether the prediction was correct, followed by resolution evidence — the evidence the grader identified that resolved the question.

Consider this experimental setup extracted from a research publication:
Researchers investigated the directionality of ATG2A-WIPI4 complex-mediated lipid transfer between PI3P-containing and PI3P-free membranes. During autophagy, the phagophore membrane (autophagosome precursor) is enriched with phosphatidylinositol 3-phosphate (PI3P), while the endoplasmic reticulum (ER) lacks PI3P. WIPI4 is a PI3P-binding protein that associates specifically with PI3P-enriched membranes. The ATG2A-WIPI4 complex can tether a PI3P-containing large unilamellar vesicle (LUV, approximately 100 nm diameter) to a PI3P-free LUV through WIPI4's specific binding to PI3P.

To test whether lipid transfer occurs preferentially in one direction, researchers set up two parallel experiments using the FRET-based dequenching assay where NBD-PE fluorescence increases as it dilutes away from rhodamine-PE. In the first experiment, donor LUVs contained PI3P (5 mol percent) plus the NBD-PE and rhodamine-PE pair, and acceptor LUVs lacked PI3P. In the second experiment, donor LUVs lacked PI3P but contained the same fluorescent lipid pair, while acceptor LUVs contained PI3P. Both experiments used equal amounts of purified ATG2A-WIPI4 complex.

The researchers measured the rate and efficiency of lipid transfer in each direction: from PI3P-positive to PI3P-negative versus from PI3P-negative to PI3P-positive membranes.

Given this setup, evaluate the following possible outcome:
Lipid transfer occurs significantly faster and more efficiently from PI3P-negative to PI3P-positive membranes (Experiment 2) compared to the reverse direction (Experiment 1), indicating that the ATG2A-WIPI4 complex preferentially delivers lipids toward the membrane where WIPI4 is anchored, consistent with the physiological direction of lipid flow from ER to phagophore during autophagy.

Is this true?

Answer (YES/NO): NO